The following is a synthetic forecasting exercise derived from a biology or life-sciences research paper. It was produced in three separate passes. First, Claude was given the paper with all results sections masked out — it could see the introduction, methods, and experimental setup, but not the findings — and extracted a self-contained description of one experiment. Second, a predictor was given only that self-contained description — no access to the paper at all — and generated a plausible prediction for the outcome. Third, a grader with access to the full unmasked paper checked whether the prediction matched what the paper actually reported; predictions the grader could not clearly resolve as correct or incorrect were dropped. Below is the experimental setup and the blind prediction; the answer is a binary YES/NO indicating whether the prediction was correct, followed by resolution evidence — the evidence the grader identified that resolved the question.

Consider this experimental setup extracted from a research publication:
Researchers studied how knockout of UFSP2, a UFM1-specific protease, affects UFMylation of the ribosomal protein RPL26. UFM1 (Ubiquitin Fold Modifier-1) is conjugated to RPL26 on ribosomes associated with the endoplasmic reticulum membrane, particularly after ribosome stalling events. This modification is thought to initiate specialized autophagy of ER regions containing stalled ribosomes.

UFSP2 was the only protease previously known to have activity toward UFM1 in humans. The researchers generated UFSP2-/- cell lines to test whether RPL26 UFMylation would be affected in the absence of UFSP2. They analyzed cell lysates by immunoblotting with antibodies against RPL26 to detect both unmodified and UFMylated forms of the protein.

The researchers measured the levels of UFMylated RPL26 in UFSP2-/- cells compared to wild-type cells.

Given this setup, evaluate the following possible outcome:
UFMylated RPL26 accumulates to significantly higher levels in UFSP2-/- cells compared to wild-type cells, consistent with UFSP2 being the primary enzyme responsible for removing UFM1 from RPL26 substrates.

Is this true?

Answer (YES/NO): YES